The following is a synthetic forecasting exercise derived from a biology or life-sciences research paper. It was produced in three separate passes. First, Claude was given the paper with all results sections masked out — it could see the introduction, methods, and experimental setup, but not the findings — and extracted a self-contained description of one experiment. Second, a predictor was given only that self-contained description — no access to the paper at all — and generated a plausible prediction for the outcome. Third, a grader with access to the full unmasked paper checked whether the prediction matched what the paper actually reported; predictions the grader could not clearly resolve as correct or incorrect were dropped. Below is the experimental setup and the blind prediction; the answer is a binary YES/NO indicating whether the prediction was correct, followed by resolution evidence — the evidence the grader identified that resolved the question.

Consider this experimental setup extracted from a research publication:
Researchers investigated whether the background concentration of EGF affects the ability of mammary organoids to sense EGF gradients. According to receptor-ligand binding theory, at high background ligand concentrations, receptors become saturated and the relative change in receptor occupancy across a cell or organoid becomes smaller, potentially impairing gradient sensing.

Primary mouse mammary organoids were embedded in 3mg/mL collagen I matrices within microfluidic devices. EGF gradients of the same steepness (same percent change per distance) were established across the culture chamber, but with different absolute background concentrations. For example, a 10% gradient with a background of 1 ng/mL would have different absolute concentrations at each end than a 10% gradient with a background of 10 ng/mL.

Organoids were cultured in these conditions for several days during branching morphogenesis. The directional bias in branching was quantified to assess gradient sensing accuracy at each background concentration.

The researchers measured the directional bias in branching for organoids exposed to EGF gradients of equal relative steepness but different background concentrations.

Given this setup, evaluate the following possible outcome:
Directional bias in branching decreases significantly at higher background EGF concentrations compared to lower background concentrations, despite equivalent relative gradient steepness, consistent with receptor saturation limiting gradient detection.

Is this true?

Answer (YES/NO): NO